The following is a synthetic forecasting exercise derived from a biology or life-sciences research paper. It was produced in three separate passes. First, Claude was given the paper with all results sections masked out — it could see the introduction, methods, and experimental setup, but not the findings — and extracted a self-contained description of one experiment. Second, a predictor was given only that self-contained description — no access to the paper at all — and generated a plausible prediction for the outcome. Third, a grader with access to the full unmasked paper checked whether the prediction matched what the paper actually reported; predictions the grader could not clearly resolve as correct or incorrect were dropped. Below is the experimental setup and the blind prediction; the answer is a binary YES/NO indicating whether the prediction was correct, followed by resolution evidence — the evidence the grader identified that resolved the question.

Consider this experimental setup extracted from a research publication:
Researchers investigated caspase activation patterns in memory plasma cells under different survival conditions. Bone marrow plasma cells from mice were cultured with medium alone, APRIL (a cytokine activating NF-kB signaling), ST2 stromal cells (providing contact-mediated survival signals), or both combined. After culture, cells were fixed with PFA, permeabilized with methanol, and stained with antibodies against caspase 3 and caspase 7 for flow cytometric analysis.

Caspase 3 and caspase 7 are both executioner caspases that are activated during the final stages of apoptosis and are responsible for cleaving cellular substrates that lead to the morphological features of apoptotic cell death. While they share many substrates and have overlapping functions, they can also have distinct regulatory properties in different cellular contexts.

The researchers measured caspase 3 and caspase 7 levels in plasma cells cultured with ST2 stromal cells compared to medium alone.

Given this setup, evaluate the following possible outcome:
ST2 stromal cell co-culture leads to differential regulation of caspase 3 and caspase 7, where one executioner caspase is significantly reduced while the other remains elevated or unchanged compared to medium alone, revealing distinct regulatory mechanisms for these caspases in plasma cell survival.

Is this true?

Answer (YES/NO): NO